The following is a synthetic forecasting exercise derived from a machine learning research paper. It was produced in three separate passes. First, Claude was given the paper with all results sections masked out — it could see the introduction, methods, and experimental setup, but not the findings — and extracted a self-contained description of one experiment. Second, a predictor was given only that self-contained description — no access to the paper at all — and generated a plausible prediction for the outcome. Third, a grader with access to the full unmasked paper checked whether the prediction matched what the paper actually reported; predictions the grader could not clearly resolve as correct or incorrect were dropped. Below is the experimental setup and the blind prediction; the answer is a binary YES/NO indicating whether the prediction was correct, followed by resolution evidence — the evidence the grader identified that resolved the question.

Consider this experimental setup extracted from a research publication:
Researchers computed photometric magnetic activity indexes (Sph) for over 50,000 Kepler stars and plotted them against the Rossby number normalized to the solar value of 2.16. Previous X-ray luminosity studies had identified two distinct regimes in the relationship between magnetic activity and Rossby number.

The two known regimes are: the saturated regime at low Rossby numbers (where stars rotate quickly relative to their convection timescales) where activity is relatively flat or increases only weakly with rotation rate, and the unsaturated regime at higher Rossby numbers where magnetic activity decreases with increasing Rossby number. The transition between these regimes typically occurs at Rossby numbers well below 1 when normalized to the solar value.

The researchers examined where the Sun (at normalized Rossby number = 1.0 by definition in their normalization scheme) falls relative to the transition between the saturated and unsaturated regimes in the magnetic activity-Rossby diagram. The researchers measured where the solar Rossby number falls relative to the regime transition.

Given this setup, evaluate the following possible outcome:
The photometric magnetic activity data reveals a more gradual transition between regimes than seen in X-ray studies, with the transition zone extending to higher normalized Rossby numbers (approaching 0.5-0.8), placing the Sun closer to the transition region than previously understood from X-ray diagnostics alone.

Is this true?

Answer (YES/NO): NO